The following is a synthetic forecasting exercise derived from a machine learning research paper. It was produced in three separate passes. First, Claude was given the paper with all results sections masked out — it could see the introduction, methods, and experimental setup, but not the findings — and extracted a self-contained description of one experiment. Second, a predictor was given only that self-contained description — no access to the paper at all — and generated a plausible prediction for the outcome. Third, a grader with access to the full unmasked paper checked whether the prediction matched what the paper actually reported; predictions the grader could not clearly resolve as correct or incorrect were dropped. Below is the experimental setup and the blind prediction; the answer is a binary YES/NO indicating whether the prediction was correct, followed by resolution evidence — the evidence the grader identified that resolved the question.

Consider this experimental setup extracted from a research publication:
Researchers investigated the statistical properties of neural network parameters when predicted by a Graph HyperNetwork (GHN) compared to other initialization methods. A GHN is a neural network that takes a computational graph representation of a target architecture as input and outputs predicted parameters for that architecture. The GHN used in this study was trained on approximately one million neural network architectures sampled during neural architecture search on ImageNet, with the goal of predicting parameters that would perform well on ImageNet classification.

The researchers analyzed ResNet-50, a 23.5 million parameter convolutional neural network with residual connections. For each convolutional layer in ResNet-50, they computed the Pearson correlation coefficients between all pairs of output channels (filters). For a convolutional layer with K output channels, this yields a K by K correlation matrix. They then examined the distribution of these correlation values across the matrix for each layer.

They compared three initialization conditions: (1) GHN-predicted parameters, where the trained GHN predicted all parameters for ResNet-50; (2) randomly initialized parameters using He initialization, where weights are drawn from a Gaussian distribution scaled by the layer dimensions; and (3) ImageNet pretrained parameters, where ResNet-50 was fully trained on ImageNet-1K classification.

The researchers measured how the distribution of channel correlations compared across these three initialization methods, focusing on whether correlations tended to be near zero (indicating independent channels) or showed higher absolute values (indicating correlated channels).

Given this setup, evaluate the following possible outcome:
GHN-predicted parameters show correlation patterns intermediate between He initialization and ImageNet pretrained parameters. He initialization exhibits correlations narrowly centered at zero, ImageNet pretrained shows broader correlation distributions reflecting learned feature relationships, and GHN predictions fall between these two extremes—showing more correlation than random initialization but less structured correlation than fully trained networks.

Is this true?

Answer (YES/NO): NO